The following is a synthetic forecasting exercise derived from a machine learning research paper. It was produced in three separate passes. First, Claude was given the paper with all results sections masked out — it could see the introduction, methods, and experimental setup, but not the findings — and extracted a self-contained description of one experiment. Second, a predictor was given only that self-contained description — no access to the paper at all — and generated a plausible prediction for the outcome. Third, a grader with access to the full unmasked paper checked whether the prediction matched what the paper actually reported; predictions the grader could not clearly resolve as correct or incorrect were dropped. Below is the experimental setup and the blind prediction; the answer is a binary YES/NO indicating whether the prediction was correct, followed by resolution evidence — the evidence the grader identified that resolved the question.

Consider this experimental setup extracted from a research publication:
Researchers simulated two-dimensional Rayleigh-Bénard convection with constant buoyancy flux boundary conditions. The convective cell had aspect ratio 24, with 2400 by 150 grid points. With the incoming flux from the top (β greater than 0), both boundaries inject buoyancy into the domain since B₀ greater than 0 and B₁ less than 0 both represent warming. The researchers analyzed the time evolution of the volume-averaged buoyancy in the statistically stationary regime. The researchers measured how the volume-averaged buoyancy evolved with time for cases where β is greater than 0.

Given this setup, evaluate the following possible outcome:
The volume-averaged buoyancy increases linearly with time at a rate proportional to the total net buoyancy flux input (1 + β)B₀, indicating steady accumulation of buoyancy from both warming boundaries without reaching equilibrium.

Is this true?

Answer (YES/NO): YES